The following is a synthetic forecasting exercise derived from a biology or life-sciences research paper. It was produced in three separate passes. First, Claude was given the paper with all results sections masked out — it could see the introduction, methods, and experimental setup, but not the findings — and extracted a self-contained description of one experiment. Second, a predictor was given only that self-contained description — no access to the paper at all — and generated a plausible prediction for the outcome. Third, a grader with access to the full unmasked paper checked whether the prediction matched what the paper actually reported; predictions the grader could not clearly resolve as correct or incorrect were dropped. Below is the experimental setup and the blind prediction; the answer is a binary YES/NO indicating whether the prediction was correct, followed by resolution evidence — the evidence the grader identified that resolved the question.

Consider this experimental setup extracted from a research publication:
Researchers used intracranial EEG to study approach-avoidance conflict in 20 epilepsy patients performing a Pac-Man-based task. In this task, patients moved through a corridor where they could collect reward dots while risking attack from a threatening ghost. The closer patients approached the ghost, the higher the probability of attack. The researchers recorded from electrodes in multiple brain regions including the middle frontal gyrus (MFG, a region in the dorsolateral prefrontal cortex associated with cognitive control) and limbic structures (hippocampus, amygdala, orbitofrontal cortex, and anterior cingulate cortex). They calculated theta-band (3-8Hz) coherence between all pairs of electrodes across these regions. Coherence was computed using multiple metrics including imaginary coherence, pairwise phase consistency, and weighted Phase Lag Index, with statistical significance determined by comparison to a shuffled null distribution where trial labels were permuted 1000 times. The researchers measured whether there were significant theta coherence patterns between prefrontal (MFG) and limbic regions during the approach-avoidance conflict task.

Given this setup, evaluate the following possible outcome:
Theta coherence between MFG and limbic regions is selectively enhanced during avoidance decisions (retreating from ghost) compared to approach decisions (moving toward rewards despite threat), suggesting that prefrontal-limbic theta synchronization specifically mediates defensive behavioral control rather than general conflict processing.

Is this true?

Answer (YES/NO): NO